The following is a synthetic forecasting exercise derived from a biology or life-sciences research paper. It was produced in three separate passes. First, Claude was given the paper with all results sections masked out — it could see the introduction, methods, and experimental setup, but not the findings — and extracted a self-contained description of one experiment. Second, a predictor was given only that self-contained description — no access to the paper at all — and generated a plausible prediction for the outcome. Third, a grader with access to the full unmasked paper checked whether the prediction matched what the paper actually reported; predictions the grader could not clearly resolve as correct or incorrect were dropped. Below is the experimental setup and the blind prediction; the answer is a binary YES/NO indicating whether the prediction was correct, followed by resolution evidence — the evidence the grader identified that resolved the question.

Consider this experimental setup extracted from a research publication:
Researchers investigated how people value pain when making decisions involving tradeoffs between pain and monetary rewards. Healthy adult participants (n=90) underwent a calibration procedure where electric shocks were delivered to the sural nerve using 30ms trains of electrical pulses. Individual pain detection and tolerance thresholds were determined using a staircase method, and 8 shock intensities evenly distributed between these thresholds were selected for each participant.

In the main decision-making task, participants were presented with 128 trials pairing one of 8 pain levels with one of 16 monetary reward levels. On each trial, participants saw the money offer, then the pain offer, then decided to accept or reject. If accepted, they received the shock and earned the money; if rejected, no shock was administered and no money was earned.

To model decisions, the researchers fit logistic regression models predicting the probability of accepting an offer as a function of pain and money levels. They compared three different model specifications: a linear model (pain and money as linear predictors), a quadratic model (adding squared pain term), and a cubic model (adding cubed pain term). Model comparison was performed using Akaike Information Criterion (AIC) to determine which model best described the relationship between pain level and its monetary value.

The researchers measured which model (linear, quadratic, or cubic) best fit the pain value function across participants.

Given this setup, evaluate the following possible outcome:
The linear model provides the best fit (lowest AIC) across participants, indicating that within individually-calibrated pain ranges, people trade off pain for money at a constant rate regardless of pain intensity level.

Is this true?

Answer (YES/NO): NO